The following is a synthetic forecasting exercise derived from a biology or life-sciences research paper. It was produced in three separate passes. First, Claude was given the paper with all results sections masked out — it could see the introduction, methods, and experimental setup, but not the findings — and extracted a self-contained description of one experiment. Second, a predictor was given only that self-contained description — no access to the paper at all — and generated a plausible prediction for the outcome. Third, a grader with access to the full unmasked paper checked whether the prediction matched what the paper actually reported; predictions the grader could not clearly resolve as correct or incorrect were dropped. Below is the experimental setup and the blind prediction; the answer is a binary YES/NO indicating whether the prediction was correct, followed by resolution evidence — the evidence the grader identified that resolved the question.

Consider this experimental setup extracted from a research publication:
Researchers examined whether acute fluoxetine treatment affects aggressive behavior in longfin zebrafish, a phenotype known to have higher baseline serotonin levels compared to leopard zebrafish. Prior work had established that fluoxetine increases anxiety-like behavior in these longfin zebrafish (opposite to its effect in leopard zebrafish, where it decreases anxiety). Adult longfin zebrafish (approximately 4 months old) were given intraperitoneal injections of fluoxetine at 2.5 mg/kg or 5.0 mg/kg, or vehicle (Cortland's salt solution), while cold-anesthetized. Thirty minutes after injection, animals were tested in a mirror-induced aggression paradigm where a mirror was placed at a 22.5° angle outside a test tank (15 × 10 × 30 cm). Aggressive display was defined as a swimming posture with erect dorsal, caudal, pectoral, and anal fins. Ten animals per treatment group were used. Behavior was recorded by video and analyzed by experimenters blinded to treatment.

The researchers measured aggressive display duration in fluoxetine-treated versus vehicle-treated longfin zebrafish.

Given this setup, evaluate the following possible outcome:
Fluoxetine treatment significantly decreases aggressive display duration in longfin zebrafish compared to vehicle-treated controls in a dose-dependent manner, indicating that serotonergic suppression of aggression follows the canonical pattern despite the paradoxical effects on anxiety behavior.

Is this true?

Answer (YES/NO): NO